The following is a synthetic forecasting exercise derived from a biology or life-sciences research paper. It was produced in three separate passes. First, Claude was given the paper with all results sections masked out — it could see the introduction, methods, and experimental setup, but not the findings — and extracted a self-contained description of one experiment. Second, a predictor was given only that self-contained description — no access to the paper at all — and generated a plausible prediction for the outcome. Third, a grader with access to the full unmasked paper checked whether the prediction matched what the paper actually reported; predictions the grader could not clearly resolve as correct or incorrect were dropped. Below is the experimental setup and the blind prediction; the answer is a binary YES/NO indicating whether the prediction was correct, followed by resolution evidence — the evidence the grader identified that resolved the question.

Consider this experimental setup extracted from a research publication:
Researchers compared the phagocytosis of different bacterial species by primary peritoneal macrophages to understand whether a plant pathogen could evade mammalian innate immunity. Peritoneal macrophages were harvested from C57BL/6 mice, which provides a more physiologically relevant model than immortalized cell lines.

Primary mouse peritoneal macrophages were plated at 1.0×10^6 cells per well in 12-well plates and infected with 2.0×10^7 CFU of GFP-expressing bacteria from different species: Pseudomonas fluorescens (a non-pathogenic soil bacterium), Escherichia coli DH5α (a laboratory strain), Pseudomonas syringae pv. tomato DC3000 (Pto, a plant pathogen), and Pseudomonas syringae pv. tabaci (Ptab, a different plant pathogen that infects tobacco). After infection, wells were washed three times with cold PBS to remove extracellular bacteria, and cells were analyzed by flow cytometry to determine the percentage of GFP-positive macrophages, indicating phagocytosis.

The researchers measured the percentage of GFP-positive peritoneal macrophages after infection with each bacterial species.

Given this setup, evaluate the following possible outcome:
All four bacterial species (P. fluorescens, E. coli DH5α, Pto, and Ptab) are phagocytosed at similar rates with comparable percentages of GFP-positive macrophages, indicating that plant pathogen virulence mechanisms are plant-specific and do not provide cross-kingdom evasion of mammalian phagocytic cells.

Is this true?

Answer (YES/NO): NO